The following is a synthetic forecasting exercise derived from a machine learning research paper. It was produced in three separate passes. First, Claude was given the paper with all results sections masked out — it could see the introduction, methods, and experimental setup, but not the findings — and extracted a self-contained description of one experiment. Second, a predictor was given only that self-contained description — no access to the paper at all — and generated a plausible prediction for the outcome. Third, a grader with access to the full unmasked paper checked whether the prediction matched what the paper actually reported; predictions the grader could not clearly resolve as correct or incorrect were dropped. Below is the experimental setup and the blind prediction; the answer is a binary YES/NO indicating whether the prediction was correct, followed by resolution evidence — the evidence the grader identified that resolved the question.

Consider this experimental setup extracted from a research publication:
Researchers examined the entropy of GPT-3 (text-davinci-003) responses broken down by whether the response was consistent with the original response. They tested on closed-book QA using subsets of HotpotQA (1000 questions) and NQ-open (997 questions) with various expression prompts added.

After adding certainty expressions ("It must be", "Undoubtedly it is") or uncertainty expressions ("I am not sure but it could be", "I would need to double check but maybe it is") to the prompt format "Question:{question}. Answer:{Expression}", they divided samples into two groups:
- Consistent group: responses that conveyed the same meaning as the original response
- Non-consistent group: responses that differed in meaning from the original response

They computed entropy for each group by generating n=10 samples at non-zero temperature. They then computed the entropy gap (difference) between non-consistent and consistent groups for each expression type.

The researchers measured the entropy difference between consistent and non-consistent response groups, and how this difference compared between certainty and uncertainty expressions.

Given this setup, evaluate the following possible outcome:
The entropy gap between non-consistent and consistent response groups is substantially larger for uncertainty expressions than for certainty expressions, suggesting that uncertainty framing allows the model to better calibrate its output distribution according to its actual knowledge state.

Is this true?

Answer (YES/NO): YES